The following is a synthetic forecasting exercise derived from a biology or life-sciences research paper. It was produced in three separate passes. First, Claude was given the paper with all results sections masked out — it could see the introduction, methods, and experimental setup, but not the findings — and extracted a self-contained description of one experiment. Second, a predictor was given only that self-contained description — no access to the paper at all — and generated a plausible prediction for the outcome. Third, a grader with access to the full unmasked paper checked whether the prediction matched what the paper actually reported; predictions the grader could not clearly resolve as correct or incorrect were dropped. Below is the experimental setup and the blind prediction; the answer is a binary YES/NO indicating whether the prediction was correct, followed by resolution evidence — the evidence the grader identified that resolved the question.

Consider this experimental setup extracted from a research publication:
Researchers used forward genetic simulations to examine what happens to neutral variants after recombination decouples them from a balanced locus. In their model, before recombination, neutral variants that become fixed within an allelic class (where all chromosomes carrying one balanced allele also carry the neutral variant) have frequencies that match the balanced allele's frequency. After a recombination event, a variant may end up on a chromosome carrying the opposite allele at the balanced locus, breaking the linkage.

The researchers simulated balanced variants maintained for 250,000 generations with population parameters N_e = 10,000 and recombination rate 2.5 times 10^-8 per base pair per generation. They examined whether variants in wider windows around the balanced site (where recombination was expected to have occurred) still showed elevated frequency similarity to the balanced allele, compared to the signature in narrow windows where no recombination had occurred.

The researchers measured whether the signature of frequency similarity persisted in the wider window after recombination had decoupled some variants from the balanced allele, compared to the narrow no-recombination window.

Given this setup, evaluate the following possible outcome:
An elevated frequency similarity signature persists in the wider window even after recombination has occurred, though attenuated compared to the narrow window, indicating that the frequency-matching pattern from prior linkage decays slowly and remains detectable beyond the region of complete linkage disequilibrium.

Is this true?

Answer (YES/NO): YES